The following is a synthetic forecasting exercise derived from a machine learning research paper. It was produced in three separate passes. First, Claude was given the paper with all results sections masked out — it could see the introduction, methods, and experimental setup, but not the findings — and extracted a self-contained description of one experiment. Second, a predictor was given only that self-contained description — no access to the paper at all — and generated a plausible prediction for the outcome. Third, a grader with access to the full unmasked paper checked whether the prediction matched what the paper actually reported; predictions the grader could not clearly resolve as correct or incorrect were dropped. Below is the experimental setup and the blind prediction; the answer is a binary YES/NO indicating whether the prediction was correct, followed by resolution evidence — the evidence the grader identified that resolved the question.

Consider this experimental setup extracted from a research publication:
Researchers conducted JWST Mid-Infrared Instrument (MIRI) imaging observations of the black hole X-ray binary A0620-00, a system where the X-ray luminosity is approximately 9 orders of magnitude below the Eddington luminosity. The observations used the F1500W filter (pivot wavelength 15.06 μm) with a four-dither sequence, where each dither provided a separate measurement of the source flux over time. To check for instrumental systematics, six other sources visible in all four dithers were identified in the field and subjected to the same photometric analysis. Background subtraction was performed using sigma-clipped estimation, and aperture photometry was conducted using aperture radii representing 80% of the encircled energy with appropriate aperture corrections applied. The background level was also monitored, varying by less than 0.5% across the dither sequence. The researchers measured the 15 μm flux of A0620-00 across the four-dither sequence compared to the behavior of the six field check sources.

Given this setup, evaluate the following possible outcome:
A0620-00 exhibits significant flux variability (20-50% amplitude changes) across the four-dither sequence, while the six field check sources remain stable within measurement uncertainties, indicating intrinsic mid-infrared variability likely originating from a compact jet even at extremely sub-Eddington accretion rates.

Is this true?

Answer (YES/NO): NO